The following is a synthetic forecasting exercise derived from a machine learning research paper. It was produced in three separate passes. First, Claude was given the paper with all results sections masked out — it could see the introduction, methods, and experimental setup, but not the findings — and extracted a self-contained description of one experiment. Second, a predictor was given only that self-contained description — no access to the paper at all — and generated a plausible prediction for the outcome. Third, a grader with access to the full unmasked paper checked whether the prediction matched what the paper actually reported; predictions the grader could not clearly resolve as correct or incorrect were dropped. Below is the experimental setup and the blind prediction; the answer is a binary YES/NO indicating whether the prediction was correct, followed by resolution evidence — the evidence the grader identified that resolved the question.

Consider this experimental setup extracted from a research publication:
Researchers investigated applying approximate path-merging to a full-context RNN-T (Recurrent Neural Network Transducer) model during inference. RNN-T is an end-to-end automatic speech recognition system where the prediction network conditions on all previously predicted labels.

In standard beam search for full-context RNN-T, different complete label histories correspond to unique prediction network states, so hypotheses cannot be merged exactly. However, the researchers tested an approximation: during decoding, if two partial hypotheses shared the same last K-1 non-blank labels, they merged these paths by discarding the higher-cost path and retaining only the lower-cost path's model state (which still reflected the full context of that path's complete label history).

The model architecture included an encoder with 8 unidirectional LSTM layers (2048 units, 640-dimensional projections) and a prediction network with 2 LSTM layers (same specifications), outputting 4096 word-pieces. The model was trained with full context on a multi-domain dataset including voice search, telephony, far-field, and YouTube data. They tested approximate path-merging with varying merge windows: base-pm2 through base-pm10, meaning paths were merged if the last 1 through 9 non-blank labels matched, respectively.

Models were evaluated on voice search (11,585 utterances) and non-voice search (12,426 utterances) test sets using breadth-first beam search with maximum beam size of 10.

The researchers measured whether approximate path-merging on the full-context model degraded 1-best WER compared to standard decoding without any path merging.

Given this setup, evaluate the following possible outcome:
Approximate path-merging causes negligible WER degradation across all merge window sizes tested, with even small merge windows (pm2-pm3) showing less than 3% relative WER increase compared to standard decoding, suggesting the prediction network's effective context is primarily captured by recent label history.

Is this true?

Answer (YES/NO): NO